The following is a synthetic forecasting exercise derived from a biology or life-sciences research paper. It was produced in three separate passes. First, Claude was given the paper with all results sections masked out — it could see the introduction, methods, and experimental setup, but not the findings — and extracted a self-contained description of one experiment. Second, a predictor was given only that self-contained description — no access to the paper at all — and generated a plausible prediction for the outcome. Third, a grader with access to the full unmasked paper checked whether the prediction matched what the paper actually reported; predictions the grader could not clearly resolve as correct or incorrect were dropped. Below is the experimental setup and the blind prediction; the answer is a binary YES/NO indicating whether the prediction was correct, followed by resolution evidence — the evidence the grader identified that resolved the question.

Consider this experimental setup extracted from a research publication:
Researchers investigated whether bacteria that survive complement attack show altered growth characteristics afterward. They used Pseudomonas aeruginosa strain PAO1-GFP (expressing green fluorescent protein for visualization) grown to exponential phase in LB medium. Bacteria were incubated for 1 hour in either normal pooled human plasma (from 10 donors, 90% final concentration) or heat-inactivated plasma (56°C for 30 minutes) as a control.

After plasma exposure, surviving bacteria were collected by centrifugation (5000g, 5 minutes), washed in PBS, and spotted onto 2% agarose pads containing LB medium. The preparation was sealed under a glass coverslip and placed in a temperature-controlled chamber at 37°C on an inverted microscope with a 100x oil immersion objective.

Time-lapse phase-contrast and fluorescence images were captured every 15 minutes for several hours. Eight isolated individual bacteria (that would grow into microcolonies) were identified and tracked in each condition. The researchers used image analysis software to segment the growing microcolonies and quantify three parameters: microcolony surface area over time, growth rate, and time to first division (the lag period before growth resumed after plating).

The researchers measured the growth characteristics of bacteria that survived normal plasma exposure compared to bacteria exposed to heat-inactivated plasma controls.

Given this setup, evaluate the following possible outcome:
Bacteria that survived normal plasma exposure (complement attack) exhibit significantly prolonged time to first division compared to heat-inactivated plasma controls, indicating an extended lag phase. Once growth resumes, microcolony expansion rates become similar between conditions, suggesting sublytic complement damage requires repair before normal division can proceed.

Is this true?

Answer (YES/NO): NO